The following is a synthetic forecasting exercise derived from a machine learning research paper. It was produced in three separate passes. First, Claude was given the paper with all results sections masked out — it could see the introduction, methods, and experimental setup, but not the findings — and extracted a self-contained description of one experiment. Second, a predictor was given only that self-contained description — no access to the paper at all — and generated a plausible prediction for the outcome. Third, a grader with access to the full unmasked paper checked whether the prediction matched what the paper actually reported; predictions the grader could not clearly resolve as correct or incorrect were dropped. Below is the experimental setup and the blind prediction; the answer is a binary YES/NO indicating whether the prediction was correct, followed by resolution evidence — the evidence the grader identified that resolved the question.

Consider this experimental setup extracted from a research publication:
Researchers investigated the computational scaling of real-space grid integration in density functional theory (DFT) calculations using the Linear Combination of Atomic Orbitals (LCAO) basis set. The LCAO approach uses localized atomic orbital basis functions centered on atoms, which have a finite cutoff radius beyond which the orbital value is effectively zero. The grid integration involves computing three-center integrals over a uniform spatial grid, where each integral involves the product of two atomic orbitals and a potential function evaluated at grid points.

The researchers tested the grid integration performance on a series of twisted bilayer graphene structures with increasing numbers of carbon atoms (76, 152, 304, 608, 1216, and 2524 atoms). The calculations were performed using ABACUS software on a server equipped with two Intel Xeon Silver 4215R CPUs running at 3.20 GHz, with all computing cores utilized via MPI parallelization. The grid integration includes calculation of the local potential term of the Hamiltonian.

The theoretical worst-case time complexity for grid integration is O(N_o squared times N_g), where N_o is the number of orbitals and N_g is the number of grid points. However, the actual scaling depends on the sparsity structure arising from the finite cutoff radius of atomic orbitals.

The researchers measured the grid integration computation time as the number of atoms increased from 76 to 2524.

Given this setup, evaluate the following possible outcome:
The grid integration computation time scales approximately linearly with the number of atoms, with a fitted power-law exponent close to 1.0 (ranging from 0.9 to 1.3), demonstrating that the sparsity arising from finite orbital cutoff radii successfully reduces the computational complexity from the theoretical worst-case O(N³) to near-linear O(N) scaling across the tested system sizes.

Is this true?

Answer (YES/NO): YES